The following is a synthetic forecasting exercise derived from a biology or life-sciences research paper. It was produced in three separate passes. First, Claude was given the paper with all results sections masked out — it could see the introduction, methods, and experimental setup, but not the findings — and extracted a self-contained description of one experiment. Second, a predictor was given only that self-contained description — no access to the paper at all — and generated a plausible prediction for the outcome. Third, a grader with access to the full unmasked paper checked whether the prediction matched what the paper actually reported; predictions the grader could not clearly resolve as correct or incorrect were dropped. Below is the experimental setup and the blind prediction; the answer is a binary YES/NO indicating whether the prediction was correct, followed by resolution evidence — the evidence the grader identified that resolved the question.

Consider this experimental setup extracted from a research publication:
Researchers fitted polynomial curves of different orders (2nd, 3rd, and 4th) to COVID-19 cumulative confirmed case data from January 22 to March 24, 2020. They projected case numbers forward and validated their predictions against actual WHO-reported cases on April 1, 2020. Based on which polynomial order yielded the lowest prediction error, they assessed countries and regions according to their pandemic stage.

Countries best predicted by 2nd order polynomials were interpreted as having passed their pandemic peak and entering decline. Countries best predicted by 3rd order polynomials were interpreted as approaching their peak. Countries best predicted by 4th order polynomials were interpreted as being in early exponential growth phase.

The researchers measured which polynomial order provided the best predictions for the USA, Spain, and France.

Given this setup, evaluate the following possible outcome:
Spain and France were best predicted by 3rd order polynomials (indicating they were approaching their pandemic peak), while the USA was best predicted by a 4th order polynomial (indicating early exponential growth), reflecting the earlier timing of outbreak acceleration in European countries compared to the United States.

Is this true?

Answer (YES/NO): NO